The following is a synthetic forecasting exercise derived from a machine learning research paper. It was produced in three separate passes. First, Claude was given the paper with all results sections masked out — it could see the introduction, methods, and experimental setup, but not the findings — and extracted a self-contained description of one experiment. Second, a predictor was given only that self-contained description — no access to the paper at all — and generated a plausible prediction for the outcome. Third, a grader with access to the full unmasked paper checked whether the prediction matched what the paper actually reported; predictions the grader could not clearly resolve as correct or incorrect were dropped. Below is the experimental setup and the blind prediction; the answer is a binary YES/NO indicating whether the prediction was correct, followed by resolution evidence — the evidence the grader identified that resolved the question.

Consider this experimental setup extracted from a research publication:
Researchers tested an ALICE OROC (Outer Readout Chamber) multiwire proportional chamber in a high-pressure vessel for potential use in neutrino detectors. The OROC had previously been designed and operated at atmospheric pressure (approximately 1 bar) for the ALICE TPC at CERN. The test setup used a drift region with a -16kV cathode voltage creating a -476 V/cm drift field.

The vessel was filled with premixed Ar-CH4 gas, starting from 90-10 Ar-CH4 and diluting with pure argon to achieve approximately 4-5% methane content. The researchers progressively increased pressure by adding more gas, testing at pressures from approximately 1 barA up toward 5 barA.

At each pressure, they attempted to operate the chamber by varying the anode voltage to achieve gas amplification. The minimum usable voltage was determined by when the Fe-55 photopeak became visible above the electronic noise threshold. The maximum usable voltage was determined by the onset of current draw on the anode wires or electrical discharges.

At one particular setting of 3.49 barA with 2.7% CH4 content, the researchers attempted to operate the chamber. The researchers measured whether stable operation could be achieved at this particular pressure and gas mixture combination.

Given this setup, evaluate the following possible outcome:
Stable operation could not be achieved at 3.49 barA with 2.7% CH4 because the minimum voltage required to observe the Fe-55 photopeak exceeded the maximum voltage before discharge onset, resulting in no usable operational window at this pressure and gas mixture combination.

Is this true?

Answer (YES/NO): NO